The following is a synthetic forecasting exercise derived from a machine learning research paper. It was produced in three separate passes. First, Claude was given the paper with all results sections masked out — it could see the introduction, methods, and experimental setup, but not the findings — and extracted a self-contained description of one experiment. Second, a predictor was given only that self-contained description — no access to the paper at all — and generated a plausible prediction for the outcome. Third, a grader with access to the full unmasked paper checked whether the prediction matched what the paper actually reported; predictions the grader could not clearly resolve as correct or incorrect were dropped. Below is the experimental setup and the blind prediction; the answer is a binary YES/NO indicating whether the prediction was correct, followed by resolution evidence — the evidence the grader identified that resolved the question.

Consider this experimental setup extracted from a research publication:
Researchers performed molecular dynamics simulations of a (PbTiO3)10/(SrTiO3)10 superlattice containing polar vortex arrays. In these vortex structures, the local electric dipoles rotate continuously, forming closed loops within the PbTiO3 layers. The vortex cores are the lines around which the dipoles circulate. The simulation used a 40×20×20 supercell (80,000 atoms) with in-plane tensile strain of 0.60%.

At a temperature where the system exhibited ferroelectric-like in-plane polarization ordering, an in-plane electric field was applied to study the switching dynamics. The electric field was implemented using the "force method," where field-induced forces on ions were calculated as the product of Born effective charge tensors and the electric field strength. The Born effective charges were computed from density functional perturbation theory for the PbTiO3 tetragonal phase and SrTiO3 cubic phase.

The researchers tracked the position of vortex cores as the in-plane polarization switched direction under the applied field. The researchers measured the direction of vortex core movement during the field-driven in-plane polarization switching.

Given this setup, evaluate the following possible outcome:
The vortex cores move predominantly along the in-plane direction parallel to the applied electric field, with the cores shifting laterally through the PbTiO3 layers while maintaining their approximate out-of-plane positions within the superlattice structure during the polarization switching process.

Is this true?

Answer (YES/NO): NO